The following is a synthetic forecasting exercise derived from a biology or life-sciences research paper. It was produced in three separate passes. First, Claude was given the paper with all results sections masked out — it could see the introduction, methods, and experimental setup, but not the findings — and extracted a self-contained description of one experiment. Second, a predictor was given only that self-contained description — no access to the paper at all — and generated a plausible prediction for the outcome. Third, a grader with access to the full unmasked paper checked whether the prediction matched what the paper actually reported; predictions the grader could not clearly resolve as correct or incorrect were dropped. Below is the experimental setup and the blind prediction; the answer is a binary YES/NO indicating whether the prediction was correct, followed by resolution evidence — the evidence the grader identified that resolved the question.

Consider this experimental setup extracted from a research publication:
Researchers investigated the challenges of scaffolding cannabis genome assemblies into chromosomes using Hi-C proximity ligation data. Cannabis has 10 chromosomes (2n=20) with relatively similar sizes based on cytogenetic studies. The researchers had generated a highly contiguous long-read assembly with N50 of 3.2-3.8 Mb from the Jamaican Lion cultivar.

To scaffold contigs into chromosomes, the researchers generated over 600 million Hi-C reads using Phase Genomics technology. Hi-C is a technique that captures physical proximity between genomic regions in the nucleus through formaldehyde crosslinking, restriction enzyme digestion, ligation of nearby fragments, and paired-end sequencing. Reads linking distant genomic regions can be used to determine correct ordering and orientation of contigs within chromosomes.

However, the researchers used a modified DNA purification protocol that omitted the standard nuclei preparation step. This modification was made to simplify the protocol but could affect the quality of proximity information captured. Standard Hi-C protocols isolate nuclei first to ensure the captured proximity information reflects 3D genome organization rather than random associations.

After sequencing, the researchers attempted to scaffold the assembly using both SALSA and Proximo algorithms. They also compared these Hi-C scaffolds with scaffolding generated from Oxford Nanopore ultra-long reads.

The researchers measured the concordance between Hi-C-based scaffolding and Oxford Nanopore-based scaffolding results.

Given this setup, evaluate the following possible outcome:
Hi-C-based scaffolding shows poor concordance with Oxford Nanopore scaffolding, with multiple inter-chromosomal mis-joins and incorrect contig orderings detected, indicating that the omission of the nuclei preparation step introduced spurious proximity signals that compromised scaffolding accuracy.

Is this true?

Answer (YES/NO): NO